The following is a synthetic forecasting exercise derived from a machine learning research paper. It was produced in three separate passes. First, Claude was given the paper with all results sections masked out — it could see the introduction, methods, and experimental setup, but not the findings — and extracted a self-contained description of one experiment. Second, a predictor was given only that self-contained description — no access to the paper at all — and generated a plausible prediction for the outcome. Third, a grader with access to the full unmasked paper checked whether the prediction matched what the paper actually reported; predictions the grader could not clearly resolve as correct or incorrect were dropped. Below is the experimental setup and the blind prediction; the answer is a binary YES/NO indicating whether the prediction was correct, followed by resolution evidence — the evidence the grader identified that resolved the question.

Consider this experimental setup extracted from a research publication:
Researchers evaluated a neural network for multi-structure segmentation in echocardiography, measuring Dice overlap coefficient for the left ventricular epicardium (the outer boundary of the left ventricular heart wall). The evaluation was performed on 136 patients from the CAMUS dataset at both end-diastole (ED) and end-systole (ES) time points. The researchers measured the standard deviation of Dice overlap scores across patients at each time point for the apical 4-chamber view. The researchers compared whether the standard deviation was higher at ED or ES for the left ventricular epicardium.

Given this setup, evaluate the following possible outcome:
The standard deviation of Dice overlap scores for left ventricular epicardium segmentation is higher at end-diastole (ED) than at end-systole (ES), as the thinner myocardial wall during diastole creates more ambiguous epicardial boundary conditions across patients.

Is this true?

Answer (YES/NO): NO